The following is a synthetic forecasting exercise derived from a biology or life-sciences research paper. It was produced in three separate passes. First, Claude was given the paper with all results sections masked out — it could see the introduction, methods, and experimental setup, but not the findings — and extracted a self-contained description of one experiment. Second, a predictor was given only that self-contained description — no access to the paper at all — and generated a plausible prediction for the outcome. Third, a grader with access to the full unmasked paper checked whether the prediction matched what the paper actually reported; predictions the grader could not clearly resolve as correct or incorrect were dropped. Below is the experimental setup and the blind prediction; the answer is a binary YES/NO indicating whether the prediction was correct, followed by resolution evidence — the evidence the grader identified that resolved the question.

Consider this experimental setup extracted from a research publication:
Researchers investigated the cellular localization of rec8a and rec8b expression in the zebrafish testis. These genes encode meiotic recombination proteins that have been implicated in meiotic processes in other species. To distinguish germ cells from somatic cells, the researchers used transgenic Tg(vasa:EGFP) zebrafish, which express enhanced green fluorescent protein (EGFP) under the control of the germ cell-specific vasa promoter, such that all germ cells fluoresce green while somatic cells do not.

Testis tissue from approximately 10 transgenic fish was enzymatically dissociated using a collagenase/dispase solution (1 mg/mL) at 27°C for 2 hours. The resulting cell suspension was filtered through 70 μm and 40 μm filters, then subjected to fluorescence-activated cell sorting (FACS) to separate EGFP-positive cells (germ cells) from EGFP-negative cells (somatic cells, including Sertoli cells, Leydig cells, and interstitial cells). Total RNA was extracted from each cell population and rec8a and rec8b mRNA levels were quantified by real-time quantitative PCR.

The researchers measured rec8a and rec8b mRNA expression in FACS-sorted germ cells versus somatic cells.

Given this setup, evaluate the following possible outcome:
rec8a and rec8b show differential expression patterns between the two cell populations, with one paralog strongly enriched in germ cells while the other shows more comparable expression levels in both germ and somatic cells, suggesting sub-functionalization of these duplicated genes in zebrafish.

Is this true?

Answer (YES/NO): NO